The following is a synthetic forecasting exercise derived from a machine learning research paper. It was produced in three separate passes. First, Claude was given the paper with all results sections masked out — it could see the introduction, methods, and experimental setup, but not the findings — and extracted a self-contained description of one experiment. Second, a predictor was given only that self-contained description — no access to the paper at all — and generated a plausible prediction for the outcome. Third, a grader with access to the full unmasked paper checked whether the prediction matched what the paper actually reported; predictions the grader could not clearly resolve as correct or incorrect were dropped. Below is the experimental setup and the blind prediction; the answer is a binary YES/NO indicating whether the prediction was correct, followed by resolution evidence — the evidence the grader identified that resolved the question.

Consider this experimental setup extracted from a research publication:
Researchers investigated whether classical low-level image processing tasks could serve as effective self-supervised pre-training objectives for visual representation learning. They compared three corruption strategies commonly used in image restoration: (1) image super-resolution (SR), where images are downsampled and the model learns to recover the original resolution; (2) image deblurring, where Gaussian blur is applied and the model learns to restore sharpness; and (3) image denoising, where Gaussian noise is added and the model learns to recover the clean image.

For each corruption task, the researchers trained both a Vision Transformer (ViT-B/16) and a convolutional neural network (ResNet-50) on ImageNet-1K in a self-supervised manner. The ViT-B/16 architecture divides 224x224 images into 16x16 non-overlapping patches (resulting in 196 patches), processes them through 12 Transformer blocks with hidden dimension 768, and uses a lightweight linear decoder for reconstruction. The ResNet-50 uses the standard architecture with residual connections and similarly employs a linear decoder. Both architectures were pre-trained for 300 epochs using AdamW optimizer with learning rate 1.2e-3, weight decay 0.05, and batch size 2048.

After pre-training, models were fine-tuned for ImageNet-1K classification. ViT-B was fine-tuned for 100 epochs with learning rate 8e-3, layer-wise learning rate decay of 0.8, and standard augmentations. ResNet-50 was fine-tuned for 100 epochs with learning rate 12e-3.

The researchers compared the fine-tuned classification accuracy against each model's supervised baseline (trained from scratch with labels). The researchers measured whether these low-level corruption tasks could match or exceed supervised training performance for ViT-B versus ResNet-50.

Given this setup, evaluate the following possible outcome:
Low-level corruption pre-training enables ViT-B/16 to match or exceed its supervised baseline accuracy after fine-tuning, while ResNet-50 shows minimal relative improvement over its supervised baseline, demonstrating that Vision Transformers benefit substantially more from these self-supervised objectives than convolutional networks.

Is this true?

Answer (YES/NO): NO